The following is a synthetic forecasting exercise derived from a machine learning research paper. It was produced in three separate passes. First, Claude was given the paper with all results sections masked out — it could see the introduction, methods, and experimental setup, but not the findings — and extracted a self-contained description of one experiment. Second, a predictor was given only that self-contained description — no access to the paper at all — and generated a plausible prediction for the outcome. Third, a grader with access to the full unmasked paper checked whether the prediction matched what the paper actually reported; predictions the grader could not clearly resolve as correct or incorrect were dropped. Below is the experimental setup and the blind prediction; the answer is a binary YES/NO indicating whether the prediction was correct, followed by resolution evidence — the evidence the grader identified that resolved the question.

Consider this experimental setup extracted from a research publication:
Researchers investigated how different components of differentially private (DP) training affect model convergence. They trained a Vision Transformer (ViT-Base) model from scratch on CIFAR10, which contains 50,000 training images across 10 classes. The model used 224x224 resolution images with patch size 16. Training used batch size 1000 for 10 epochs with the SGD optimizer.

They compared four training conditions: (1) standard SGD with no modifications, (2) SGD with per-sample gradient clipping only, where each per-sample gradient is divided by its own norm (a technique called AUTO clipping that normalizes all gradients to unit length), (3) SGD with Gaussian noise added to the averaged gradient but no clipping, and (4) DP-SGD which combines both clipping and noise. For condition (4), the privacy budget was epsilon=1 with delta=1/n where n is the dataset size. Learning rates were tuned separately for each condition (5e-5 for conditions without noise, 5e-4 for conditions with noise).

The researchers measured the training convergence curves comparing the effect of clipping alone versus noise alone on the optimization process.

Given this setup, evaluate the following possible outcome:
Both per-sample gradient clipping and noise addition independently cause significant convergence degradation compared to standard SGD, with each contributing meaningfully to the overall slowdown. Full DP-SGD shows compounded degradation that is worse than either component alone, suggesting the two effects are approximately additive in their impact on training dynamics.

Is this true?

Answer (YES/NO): NO